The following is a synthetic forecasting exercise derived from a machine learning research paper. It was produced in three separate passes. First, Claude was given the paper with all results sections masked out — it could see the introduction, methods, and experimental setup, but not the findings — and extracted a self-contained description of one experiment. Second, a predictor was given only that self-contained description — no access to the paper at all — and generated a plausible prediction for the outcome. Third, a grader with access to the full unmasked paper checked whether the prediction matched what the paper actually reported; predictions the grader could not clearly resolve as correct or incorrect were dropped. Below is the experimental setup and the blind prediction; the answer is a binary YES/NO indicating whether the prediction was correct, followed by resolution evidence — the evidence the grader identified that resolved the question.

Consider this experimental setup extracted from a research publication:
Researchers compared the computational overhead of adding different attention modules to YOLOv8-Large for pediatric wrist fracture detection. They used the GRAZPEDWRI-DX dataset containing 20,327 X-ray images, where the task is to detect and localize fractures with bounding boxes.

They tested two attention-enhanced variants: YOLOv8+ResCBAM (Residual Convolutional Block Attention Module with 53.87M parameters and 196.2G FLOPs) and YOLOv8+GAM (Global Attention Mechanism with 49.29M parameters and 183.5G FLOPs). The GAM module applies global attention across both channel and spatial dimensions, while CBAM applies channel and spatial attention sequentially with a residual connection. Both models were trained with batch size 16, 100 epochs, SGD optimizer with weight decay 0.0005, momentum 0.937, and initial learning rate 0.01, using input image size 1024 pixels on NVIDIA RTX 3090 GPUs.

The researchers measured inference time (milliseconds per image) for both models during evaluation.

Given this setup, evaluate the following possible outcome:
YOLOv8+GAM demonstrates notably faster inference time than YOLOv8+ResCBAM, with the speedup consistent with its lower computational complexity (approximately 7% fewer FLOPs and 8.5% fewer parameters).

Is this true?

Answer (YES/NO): NO